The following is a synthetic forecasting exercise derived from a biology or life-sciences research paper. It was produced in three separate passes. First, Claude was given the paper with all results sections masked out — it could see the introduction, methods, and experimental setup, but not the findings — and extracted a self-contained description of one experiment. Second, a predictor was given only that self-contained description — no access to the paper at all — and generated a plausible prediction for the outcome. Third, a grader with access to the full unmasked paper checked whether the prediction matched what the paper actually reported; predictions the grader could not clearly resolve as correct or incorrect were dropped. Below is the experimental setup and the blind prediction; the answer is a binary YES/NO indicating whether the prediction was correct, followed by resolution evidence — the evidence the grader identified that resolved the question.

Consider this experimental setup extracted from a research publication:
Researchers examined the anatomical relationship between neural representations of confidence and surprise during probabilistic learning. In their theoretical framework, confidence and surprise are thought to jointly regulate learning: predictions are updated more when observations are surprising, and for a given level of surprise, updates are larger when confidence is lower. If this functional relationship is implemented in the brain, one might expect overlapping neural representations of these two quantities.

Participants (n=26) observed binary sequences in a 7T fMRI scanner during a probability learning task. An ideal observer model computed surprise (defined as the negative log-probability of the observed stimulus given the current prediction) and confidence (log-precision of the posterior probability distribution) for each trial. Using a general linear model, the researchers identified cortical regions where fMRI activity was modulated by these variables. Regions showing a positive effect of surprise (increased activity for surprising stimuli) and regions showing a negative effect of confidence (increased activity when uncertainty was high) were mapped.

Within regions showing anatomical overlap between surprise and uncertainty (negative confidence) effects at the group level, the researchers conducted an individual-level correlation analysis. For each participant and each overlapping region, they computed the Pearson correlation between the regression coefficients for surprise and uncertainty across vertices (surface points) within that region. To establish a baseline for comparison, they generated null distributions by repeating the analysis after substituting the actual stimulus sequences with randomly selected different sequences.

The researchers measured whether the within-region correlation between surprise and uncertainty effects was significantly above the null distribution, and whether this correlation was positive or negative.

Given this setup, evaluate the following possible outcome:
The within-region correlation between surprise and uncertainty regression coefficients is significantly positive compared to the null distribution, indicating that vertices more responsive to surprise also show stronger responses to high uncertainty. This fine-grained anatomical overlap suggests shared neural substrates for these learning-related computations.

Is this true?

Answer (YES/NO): NO